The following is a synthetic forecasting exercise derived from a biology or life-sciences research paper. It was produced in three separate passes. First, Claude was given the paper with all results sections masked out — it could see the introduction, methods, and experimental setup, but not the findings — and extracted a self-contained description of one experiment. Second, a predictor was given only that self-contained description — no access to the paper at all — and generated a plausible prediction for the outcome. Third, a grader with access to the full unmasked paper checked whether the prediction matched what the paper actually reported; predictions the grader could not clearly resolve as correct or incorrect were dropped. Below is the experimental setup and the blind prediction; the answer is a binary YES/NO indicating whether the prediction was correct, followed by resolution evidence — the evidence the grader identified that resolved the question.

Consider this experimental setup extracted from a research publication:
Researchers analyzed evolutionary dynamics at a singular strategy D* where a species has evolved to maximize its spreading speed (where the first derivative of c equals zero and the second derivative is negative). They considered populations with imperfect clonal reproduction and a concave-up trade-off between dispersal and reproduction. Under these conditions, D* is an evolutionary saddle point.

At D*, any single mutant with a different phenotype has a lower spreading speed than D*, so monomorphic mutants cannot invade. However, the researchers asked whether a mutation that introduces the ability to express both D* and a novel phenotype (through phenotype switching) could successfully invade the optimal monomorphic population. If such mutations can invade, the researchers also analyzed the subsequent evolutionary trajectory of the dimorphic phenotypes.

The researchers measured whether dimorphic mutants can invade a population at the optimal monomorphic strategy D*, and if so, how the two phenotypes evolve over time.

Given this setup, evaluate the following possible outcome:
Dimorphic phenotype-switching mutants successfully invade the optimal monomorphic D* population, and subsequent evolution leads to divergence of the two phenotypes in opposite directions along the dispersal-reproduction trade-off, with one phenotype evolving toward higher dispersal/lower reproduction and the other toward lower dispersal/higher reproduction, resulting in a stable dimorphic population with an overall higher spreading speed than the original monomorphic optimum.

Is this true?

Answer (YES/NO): YES